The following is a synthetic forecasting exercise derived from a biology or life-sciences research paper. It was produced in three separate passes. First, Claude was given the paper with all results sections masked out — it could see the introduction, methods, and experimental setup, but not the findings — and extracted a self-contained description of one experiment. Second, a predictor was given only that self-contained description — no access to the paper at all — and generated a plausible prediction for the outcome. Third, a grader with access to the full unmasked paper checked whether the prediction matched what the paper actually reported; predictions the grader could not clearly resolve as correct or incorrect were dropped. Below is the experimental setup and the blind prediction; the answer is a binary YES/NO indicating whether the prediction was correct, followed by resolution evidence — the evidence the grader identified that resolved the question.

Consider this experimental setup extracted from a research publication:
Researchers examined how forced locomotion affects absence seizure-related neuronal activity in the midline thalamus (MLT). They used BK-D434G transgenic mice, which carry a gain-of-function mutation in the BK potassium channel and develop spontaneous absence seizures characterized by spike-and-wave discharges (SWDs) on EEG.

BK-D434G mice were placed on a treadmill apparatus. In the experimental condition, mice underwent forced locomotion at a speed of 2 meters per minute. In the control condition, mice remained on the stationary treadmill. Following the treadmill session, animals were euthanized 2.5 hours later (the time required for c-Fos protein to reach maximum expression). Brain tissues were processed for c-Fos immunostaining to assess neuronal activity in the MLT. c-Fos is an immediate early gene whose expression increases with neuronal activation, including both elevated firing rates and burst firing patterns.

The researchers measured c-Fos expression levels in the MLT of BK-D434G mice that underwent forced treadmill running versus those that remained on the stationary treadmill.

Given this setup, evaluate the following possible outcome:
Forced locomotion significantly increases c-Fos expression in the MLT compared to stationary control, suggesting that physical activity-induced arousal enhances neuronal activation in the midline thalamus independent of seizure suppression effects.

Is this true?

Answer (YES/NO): NO